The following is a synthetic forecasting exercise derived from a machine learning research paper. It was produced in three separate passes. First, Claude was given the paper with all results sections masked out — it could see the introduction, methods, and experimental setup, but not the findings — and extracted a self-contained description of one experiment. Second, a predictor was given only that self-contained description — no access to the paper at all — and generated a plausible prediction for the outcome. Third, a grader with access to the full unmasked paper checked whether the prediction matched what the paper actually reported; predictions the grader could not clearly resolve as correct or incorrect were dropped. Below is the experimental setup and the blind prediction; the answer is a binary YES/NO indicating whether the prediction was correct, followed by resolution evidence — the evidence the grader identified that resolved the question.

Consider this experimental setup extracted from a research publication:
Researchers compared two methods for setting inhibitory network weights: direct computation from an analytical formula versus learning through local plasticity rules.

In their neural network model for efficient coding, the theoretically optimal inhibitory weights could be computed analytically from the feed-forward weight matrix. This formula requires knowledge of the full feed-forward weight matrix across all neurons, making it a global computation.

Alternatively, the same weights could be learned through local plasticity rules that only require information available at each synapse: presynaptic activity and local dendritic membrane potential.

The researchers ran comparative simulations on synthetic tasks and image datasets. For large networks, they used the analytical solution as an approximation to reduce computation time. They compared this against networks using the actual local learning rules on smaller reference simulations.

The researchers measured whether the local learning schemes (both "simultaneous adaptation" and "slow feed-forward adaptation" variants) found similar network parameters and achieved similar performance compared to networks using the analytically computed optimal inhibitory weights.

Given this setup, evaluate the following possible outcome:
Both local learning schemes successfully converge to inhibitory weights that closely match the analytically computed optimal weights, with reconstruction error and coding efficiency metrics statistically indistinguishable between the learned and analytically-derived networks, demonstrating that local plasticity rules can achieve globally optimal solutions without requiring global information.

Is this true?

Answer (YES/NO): YES